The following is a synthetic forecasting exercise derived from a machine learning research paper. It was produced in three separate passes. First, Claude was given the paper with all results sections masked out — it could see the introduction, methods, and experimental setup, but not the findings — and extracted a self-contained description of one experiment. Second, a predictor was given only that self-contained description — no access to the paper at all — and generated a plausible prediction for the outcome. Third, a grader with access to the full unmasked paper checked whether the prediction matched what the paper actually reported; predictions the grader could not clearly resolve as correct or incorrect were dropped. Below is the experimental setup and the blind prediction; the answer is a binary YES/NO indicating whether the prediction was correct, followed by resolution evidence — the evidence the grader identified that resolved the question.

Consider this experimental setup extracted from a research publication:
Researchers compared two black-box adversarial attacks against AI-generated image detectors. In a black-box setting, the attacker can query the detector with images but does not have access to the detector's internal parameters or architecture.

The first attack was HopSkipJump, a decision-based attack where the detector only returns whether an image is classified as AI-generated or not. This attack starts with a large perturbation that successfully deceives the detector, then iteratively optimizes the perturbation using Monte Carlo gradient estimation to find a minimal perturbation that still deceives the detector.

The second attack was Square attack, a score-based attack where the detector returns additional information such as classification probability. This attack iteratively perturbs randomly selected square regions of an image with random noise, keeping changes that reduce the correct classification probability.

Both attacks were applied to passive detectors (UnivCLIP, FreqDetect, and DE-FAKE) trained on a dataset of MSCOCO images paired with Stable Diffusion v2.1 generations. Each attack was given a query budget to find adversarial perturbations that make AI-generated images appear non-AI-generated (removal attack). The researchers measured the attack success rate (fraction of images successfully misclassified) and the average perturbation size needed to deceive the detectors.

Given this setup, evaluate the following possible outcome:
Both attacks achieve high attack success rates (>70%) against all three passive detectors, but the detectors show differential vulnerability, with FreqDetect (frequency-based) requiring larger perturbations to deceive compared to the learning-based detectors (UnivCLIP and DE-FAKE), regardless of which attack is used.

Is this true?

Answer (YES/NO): NO